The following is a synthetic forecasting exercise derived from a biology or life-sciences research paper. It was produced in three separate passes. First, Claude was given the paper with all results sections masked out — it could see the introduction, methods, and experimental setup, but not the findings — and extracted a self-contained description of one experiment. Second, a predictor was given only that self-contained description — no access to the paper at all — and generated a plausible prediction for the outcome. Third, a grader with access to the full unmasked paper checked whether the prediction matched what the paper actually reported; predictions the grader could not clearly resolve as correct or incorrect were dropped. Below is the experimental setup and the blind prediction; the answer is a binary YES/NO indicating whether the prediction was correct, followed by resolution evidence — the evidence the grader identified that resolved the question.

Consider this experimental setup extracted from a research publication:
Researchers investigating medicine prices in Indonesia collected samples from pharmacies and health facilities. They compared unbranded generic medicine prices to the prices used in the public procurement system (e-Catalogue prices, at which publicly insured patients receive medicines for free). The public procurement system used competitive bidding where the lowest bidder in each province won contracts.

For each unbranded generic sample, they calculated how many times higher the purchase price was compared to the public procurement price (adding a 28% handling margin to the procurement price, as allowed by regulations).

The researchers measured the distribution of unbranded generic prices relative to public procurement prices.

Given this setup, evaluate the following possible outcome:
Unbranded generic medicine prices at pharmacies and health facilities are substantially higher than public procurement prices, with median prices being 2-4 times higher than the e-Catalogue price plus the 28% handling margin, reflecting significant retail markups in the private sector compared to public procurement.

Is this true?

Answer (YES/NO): YES